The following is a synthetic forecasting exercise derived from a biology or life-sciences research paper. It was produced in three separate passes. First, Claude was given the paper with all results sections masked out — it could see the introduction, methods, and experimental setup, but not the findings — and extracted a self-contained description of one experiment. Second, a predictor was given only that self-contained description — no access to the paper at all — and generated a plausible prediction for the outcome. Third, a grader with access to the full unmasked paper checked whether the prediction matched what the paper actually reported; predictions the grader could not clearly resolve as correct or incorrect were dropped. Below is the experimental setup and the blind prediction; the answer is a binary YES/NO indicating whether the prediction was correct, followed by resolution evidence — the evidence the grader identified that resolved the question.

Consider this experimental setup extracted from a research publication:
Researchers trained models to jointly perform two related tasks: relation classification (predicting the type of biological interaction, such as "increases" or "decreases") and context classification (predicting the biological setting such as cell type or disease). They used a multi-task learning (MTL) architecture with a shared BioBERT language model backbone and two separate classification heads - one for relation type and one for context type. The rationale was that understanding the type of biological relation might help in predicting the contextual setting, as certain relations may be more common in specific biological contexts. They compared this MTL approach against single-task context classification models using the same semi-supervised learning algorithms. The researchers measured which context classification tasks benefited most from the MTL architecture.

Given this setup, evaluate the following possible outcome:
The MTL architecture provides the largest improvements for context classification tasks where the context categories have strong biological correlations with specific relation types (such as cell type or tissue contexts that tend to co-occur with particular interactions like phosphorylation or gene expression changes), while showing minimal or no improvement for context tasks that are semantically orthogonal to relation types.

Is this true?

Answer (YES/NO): NO